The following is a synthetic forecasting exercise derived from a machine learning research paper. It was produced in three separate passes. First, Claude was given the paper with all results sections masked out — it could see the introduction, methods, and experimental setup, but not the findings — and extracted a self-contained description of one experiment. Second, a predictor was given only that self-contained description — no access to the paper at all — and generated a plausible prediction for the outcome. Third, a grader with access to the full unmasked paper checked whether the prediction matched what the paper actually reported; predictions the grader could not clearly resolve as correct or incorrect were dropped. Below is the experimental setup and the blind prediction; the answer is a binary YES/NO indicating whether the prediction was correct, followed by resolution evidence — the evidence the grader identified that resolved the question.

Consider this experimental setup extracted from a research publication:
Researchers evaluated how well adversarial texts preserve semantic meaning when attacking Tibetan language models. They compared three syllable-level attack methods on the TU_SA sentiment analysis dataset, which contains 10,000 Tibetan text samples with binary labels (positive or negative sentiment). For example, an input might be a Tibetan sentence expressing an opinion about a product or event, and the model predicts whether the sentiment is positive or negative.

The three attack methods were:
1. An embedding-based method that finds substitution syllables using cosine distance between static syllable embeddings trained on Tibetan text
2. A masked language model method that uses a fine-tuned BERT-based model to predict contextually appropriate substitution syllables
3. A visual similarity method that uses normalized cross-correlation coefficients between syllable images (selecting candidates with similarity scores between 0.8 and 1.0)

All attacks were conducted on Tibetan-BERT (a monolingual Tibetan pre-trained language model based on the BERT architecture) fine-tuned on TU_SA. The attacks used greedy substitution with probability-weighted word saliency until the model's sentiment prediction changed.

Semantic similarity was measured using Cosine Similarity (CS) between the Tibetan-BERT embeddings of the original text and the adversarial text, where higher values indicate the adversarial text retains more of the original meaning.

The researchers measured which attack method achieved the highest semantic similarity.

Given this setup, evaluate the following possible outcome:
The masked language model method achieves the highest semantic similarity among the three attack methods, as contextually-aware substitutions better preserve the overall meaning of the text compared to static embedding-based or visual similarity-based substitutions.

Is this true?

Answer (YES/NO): NO